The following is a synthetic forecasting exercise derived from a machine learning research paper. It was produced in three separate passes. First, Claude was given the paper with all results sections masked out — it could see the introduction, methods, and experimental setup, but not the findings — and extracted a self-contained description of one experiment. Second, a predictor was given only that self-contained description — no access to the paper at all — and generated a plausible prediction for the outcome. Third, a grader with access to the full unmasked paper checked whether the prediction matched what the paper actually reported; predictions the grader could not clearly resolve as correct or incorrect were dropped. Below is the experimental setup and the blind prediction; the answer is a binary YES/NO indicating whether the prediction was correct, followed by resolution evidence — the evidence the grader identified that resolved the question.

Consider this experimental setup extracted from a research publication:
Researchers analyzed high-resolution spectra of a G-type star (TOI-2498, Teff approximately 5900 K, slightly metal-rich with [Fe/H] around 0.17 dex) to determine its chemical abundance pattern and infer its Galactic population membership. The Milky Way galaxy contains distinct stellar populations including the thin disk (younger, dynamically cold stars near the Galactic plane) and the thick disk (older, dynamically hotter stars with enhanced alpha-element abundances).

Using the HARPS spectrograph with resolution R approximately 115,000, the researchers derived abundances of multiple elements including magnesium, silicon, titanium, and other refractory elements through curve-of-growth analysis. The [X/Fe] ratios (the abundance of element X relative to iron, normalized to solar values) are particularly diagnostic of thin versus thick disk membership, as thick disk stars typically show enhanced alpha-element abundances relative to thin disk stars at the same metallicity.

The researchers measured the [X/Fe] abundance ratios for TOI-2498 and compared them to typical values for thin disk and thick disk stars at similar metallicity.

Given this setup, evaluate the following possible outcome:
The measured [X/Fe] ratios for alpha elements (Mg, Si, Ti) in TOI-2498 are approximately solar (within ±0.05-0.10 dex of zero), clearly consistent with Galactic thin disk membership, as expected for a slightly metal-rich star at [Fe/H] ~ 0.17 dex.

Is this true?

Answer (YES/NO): YES